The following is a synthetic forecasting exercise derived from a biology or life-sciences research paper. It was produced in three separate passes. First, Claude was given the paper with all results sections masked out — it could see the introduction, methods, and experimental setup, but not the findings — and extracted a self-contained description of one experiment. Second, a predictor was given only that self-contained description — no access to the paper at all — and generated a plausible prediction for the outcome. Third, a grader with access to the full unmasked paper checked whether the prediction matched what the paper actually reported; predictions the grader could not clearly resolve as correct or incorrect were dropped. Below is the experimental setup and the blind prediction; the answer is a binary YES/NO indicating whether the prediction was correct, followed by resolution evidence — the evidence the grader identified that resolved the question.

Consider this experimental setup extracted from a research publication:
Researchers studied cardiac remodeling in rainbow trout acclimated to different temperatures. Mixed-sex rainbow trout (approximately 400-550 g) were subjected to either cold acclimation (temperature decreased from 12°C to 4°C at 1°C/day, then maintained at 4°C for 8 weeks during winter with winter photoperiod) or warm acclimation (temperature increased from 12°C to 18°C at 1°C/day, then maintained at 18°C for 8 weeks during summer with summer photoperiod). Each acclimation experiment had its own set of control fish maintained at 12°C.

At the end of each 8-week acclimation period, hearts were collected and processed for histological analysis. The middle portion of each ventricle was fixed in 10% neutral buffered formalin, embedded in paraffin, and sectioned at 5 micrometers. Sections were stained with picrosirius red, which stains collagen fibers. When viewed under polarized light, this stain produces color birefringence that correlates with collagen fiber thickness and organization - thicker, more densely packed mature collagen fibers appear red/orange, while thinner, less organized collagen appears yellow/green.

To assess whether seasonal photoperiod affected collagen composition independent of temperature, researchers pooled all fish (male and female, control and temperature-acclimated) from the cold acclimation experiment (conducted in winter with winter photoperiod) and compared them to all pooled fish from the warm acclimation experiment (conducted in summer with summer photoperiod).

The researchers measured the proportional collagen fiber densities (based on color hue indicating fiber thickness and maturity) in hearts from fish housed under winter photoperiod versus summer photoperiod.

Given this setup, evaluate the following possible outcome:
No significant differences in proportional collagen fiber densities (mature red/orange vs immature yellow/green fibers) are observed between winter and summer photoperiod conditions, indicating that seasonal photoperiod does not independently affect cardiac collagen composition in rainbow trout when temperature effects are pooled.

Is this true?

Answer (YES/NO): NO